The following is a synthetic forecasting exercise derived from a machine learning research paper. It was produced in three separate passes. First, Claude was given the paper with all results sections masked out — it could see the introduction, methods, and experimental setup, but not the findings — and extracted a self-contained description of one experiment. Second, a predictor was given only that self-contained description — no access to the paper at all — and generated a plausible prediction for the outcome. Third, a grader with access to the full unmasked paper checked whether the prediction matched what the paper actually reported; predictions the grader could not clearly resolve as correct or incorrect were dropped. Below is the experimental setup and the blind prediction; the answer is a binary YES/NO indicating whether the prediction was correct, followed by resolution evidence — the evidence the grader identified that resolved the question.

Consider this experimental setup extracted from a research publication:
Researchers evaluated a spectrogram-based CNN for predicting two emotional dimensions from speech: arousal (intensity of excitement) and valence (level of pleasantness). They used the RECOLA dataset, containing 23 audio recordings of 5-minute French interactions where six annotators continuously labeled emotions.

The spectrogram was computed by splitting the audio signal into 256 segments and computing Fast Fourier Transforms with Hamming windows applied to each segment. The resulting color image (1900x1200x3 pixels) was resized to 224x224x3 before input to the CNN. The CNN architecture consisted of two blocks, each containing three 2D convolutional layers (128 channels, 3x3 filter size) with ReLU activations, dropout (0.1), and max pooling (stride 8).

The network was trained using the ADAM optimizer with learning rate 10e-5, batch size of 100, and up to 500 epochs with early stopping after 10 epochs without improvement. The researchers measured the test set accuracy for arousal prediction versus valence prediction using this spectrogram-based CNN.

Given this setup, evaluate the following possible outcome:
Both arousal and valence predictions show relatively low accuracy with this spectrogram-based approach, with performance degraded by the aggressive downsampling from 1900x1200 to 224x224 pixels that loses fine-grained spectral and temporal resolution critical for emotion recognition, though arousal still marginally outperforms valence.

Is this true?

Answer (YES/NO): NO